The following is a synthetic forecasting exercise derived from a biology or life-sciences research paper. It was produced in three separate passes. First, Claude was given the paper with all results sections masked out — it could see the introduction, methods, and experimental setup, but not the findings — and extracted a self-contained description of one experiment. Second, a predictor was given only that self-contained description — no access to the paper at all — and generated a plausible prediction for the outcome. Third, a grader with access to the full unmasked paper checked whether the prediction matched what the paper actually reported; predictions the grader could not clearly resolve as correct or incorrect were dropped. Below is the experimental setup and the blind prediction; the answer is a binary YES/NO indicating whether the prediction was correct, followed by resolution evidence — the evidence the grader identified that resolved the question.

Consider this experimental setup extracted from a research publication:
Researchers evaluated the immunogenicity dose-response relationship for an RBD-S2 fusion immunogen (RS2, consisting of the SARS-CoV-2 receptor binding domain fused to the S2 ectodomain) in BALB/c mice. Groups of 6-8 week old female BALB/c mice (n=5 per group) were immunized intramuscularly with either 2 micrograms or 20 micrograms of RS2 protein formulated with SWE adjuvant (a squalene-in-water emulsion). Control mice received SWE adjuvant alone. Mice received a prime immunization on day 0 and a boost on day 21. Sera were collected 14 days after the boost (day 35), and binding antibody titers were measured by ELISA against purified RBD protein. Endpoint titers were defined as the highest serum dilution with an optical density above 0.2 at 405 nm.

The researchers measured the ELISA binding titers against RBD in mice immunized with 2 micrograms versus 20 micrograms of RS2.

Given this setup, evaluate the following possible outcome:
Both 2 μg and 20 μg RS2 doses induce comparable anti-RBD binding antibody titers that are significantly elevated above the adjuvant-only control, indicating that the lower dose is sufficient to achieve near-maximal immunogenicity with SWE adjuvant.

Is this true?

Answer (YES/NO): YES